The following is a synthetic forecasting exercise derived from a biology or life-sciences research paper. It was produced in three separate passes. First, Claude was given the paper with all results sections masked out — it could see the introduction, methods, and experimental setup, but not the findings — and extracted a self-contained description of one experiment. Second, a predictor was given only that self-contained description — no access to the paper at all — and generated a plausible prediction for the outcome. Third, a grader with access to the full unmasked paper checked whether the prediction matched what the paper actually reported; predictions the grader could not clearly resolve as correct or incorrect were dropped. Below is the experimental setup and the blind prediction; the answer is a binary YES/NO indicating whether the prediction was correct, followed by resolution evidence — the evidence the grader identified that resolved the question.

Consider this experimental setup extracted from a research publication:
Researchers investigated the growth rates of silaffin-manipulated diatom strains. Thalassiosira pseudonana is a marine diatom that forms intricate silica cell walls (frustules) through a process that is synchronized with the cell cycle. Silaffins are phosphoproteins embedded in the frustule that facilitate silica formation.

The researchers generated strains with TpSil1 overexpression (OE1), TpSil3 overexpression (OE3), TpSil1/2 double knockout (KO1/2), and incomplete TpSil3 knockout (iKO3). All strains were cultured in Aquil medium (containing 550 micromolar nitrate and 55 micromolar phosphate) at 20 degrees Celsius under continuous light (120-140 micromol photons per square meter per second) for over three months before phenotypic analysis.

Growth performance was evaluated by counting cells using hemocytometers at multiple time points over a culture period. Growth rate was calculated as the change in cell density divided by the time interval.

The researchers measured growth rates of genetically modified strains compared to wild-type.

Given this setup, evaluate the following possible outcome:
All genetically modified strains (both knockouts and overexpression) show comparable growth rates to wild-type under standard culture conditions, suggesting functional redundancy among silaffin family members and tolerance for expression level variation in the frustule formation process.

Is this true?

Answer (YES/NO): NO